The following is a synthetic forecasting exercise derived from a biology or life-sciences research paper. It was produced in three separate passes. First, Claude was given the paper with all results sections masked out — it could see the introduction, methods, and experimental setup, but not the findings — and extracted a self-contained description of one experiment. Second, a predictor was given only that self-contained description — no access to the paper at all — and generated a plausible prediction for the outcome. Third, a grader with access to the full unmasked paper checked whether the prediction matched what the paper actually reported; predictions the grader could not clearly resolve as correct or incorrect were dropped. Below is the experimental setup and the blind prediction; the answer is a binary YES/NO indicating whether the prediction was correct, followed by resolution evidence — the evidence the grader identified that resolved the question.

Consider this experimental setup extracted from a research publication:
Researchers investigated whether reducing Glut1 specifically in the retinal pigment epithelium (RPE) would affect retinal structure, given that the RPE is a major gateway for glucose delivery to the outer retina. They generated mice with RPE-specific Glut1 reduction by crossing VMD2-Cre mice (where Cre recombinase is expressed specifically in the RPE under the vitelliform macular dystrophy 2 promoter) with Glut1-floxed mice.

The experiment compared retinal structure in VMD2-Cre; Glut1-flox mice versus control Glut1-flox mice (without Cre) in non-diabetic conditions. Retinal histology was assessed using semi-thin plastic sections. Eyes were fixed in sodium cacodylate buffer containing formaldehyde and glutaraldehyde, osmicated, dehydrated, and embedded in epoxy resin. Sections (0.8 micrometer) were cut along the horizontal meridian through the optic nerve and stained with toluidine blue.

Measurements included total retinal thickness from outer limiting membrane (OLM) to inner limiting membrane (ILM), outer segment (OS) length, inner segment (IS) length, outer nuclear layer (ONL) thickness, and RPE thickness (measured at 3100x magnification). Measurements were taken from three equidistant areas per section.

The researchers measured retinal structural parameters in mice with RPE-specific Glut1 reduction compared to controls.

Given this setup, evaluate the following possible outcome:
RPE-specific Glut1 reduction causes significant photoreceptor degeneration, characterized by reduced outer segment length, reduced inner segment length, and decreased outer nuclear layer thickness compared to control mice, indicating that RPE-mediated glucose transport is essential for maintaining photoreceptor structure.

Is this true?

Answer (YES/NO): NO